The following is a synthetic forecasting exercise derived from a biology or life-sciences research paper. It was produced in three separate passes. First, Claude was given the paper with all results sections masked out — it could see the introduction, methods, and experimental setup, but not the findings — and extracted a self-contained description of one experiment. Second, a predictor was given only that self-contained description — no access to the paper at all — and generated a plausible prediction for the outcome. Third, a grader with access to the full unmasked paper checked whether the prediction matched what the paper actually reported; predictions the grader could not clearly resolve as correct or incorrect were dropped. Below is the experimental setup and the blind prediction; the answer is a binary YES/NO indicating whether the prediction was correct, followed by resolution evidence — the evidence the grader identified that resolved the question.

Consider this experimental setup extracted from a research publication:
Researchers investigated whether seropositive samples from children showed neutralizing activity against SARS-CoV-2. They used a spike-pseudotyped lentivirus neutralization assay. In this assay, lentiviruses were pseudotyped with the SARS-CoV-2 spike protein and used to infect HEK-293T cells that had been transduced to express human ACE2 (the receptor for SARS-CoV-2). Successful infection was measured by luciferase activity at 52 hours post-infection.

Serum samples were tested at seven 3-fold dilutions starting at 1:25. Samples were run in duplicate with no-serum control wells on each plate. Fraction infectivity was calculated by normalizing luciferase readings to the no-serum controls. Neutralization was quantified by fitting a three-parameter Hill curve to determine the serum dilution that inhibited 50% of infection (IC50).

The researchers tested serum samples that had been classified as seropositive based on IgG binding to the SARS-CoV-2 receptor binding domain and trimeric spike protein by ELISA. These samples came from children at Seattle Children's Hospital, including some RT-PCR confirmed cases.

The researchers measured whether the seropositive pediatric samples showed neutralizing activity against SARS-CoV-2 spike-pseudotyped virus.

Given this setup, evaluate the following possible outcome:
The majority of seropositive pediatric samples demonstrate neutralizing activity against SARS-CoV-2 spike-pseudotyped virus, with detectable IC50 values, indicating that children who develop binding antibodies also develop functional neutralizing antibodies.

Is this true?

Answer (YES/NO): YES